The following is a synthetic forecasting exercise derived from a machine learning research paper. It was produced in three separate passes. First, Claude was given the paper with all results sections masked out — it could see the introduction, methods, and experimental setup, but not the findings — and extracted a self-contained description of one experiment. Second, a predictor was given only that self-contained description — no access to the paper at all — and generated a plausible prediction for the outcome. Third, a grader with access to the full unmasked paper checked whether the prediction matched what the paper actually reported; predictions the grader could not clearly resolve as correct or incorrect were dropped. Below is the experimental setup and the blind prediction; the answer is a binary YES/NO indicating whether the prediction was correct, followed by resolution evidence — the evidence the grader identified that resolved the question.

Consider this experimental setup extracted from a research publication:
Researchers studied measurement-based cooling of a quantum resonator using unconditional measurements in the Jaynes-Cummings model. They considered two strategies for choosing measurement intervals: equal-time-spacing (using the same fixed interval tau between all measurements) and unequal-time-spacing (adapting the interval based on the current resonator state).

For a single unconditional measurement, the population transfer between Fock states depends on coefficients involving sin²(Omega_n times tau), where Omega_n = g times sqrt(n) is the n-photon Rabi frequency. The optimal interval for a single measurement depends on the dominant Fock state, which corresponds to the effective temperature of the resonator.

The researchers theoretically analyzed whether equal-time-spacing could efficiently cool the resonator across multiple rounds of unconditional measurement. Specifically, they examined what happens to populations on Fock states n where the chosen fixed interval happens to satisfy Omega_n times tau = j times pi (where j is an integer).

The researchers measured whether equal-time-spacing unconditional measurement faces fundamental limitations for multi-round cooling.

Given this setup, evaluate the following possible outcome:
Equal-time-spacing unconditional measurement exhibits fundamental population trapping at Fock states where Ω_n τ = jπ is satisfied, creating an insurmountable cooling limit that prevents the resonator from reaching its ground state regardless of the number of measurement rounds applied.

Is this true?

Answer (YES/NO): YES